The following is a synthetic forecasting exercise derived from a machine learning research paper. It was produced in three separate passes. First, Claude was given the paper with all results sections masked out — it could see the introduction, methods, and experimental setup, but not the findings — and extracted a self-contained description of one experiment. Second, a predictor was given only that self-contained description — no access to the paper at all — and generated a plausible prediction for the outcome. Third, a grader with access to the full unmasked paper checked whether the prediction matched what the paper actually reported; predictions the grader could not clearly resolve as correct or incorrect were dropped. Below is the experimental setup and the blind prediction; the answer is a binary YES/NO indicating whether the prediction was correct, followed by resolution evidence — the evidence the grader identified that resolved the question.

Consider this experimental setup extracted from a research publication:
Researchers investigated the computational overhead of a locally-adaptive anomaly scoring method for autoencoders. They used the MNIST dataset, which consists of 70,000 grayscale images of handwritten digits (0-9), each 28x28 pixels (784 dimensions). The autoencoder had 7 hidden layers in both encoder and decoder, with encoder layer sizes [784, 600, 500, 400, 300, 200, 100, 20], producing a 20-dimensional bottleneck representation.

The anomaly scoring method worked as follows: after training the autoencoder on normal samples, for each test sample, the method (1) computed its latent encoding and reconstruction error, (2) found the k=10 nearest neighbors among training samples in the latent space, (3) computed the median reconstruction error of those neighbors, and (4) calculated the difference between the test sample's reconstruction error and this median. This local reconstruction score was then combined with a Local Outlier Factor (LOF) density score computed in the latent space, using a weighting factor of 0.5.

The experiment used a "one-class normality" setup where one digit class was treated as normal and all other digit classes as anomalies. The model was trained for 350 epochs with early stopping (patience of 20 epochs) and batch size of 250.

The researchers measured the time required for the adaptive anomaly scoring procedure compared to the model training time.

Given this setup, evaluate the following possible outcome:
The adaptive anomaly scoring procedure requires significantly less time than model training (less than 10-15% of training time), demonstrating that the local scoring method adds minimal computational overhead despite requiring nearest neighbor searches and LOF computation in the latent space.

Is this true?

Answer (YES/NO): YES